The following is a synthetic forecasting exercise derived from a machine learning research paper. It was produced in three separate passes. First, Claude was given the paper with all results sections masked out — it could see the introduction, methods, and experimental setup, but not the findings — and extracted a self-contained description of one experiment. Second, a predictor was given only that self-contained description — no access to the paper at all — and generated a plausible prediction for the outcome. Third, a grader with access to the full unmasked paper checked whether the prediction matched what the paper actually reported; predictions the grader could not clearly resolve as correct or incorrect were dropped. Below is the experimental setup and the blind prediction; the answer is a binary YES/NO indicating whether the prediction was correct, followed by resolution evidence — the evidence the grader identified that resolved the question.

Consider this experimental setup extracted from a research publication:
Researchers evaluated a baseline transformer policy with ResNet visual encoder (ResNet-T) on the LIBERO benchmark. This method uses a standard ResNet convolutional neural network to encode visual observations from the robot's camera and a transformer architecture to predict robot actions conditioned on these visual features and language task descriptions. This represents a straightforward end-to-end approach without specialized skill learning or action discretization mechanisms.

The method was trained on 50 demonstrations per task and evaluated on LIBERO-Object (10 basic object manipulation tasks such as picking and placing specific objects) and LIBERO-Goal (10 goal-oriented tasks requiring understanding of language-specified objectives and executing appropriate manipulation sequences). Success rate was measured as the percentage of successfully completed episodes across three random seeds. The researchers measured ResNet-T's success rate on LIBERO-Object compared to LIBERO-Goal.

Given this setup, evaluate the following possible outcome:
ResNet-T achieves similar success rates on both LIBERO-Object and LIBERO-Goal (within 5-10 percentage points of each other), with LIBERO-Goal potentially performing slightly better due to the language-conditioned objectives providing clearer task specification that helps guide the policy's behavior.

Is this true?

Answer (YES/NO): NO